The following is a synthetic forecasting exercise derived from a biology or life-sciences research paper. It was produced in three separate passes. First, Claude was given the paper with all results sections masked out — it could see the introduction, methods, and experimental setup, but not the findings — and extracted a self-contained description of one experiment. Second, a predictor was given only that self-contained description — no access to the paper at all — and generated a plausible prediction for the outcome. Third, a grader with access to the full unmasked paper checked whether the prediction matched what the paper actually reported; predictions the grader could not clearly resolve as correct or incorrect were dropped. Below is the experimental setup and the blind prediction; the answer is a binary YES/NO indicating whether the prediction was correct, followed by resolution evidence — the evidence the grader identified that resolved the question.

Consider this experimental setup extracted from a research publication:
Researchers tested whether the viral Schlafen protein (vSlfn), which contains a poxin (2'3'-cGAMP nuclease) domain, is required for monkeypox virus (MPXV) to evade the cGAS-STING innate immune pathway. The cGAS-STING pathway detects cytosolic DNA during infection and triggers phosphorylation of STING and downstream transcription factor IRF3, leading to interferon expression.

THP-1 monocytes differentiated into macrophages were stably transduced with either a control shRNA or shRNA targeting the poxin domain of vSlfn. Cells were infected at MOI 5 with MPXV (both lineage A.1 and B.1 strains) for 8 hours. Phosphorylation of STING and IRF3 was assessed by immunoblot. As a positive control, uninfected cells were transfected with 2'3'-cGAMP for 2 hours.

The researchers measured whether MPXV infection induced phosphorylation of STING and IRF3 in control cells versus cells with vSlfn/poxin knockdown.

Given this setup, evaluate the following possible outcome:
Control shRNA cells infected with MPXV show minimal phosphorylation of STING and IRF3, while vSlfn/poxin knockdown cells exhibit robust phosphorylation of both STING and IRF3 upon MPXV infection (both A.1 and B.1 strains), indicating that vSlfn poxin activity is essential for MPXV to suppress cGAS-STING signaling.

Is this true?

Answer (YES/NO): YES